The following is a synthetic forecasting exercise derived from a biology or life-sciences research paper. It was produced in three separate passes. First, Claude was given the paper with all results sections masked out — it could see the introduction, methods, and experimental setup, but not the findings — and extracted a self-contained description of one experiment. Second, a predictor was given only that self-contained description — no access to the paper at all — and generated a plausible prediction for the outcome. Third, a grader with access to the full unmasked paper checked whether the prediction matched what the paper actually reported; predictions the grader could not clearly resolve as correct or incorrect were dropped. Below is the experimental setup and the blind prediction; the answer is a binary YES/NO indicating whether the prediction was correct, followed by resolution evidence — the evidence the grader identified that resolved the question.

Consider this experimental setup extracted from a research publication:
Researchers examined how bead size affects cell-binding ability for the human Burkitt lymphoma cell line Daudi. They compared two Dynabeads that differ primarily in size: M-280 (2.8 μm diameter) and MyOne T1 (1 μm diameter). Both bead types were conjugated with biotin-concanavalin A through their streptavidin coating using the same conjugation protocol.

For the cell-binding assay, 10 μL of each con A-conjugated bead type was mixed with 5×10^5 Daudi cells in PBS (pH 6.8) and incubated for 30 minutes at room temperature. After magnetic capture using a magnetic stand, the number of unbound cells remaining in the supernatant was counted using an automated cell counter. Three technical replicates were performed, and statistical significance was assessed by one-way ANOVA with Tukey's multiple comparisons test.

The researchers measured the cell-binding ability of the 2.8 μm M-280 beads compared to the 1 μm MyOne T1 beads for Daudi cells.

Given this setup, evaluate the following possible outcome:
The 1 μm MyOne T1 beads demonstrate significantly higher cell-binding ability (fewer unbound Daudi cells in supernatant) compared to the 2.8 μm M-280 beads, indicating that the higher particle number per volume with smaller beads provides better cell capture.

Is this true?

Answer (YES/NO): YES